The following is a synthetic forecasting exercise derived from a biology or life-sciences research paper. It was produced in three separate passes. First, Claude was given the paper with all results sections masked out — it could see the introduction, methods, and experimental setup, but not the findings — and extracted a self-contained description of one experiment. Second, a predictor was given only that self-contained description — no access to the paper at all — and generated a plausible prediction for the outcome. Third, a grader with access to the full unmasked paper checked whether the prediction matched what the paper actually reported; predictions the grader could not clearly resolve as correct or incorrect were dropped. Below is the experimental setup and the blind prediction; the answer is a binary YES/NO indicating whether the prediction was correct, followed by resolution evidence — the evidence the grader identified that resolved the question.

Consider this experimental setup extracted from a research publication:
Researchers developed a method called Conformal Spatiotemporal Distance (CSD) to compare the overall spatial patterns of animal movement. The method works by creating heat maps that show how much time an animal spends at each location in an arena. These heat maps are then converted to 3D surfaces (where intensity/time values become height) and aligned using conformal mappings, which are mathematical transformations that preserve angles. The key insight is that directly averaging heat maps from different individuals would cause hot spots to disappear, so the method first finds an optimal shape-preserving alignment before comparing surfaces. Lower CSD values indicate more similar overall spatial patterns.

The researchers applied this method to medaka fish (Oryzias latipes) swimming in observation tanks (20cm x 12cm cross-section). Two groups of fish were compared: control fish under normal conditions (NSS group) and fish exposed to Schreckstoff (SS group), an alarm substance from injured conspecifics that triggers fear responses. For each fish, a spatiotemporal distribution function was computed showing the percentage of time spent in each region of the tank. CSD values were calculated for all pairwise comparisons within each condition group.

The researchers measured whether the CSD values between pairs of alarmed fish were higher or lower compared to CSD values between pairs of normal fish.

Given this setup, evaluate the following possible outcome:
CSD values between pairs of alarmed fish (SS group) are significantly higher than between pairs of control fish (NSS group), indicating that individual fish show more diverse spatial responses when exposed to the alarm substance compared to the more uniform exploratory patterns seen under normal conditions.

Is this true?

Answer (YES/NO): NO